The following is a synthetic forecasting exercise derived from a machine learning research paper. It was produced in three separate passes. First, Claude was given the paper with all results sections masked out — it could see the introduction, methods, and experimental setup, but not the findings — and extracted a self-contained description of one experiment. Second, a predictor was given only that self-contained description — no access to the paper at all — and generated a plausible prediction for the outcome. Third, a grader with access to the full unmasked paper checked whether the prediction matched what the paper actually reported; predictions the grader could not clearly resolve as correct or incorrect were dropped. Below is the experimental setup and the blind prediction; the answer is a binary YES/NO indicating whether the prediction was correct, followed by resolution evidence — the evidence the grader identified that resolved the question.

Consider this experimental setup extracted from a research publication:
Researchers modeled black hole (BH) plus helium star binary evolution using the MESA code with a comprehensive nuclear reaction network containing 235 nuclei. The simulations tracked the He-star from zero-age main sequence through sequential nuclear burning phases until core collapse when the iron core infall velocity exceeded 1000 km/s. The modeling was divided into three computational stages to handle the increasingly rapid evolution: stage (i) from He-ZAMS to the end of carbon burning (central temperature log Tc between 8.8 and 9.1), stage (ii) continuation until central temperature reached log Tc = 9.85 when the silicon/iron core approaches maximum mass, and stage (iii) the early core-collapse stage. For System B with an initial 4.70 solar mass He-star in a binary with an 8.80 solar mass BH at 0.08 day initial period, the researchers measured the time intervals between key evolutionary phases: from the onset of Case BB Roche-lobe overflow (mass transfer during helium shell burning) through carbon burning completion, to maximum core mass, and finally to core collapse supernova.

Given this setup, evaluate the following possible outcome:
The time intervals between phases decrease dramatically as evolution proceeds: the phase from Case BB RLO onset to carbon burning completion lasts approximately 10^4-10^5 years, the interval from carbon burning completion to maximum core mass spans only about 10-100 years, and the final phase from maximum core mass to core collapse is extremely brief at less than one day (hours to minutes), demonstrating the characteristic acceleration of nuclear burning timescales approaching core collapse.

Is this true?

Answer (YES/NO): YES